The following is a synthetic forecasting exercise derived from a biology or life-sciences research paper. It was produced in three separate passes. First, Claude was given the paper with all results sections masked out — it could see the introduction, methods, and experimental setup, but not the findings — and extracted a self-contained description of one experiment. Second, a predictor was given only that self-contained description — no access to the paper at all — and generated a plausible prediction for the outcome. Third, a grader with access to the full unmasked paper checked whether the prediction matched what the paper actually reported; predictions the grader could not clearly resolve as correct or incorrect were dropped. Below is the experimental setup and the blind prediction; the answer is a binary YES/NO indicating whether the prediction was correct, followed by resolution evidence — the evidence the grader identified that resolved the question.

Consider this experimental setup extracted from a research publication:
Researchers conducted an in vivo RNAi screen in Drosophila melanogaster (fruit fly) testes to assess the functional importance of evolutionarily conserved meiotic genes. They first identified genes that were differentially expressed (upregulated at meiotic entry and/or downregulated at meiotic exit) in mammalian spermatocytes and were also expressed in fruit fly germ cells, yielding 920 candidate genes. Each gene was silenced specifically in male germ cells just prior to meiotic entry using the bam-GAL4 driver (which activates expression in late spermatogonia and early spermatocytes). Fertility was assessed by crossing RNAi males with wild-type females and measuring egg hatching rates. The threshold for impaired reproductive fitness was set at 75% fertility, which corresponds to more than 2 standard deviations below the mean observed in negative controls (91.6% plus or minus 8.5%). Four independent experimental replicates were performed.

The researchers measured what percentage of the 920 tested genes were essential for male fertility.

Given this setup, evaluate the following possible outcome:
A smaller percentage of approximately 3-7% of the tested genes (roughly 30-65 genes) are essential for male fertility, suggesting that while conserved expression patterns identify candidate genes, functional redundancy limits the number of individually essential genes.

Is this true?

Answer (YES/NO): NO